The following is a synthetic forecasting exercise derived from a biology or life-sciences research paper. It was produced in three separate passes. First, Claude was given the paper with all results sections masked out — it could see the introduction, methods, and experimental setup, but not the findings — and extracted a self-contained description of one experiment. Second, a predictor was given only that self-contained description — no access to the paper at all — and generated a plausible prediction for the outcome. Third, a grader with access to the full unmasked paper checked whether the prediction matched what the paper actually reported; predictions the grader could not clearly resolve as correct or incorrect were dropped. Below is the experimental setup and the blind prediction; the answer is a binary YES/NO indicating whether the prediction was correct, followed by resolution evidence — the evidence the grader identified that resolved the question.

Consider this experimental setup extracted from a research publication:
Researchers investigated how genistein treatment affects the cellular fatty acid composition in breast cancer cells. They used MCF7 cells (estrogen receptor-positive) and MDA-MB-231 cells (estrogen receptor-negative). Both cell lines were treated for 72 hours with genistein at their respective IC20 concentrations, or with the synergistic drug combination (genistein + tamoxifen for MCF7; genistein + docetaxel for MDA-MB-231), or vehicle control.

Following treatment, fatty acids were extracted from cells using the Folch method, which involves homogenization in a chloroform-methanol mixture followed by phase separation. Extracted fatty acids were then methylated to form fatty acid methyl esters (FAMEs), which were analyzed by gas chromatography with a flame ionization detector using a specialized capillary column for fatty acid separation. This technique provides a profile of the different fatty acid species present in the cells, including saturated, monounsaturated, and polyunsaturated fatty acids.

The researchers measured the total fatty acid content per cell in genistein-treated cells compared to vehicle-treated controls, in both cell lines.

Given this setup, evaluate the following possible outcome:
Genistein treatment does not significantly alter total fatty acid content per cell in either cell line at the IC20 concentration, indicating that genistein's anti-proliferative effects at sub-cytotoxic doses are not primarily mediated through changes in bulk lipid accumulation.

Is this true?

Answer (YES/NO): NO